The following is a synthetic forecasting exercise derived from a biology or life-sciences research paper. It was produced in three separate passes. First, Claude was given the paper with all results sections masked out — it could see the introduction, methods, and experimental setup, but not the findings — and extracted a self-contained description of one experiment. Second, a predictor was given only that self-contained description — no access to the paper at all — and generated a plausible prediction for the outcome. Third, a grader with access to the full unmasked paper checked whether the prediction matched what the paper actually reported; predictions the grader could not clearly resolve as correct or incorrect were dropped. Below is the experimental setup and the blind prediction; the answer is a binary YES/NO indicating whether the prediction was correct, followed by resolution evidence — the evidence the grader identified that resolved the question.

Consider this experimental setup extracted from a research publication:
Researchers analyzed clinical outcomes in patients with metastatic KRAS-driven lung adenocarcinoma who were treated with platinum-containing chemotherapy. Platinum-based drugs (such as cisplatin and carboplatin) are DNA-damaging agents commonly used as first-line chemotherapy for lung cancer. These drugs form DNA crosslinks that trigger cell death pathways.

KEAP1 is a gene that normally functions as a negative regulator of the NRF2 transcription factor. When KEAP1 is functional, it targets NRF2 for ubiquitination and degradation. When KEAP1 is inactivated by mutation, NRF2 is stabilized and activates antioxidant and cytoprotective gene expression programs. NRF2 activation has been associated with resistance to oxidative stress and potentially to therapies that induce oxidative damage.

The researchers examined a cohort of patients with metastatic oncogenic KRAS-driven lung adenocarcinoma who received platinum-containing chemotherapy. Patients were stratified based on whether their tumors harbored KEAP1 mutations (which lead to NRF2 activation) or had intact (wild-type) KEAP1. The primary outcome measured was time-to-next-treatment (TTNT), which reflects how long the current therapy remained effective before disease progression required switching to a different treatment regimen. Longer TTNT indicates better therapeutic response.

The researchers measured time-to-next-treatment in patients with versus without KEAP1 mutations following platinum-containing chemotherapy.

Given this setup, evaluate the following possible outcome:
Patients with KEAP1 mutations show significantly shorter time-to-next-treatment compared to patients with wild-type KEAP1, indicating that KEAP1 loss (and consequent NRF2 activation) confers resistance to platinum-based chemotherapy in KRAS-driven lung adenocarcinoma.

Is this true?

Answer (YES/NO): YES